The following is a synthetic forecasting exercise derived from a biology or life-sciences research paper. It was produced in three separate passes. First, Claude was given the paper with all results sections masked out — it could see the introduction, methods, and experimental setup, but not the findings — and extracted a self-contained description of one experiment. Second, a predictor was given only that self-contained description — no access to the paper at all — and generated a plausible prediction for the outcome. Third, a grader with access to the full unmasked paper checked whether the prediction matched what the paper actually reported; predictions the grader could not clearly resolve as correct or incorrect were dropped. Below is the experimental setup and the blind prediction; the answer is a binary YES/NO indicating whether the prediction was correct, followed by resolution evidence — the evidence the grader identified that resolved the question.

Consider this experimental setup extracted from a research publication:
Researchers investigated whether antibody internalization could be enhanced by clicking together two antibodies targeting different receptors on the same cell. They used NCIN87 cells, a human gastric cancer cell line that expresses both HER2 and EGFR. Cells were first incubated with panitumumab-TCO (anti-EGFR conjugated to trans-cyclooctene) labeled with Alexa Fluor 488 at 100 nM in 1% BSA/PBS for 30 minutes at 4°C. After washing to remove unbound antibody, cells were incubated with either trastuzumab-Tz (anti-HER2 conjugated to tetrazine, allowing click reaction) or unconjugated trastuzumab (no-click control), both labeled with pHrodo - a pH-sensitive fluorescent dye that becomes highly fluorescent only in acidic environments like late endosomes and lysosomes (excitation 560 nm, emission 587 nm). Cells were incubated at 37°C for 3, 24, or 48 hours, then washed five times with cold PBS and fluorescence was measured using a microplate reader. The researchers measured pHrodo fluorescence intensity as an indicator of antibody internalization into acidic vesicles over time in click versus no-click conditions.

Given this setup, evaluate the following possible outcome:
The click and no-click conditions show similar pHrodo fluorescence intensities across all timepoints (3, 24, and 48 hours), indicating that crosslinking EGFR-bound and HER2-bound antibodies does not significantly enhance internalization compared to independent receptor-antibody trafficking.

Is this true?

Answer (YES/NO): NO